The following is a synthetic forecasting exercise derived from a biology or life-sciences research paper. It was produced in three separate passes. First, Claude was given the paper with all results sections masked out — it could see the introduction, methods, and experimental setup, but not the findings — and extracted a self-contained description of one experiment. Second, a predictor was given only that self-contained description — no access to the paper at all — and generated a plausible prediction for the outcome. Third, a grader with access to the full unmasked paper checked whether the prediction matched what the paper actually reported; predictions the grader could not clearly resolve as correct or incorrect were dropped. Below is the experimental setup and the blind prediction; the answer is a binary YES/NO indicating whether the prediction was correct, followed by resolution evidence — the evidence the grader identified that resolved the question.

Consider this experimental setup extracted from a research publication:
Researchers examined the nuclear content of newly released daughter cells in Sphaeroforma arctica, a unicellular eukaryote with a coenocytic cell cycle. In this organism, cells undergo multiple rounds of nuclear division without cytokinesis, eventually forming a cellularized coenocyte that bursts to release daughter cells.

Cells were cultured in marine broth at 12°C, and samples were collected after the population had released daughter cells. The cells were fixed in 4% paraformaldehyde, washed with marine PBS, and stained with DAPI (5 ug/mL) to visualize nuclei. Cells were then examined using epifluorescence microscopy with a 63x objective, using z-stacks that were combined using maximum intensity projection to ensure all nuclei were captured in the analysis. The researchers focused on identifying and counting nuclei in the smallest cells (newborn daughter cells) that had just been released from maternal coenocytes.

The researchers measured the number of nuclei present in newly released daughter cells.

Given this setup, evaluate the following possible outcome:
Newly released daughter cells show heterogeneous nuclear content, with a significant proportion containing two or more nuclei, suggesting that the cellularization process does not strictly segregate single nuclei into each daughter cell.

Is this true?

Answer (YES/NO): YES